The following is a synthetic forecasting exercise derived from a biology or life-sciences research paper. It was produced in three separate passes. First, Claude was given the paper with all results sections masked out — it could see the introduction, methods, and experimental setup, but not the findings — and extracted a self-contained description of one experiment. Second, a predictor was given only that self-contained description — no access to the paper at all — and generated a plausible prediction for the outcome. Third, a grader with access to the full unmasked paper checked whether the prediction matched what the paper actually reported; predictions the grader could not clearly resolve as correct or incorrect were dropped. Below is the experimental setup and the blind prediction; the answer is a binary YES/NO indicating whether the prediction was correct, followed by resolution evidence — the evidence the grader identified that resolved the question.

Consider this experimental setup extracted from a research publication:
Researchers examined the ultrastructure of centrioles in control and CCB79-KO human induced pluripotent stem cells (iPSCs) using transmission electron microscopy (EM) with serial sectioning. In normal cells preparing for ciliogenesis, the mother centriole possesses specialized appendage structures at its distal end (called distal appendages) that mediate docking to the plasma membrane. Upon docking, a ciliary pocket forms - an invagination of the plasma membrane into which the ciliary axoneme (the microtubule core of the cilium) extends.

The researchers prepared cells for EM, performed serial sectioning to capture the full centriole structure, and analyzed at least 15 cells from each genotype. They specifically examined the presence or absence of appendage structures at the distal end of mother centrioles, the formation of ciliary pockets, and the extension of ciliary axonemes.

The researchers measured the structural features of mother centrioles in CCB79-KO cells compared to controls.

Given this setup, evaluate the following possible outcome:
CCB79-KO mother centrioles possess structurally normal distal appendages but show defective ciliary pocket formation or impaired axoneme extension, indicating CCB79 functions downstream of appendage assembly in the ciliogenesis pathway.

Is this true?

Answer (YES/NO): NO